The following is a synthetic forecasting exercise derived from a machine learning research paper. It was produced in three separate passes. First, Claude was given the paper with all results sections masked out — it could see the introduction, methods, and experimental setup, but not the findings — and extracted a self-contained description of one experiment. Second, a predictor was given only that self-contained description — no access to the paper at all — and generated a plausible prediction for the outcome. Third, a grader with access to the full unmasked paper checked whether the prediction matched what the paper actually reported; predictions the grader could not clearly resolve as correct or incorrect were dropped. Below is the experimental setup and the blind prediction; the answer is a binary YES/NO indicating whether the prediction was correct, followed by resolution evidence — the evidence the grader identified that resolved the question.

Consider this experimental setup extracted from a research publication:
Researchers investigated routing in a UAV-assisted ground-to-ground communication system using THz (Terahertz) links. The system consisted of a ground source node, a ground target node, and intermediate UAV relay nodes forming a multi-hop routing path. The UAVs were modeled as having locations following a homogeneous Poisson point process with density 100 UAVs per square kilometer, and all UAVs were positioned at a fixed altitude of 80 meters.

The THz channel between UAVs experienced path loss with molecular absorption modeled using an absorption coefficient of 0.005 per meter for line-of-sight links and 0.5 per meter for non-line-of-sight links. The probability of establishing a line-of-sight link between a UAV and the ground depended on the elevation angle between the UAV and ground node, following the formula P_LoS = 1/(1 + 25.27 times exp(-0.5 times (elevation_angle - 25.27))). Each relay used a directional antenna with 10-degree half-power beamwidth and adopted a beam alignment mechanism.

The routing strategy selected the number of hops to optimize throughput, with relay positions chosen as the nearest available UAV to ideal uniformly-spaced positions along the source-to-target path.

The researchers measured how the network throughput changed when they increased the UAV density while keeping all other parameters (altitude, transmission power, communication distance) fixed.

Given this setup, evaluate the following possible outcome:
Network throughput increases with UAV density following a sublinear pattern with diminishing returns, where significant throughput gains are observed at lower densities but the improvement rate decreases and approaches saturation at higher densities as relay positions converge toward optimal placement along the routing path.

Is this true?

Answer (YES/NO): YES